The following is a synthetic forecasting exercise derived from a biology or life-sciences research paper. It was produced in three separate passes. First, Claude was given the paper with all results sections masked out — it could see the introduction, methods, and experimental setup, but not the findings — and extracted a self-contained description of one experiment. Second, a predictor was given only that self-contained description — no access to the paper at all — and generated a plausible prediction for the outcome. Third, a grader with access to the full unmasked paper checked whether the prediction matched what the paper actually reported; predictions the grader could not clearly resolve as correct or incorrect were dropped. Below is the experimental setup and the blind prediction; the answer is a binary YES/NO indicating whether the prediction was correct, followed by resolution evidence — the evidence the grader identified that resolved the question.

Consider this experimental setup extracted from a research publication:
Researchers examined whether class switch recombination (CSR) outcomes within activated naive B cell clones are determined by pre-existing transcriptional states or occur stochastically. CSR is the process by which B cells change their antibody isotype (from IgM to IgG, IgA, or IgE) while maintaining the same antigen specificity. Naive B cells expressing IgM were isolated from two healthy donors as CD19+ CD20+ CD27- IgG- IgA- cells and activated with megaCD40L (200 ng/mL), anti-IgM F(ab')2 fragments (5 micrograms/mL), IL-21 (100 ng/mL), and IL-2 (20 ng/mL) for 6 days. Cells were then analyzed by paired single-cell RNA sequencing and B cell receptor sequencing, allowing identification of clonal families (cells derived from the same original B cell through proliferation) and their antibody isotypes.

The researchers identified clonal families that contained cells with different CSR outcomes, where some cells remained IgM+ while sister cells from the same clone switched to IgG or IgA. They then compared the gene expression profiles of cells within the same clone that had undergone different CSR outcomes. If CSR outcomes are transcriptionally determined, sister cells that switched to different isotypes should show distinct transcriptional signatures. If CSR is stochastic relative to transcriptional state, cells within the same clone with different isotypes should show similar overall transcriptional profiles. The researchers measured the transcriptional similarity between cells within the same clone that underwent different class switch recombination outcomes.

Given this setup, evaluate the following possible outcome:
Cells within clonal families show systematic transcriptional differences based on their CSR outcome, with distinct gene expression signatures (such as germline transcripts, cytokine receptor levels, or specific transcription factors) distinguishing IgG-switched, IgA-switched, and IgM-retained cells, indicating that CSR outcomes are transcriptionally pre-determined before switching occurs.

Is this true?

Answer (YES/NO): NO